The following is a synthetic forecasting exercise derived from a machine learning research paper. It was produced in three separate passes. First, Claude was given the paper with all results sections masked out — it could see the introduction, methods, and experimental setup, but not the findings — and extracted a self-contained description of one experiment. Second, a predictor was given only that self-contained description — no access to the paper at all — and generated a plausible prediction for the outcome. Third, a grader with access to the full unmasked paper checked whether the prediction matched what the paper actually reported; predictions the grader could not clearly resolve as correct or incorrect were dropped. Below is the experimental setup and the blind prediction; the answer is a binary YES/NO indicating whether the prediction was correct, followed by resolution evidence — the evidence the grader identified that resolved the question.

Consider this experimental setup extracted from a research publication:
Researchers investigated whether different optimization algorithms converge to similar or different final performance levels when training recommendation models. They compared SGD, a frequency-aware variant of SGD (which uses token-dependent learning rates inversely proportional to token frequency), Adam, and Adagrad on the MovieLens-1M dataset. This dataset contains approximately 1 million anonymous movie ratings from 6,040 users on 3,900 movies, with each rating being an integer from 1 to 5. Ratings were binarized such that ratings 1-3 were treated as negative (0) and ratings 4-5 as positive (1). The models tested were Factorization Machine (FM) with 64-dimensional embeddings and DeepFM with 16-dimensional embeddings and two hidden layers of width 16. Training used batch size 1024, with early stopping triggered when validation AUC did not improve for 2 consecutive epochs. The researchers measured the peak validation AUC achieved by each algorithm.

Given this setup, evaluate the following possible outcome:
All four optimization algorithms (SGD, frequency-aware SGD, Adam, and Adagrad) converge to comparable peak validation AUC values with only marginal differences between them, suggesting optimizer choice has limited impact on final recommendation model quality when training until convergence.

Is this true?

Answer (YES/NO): YES